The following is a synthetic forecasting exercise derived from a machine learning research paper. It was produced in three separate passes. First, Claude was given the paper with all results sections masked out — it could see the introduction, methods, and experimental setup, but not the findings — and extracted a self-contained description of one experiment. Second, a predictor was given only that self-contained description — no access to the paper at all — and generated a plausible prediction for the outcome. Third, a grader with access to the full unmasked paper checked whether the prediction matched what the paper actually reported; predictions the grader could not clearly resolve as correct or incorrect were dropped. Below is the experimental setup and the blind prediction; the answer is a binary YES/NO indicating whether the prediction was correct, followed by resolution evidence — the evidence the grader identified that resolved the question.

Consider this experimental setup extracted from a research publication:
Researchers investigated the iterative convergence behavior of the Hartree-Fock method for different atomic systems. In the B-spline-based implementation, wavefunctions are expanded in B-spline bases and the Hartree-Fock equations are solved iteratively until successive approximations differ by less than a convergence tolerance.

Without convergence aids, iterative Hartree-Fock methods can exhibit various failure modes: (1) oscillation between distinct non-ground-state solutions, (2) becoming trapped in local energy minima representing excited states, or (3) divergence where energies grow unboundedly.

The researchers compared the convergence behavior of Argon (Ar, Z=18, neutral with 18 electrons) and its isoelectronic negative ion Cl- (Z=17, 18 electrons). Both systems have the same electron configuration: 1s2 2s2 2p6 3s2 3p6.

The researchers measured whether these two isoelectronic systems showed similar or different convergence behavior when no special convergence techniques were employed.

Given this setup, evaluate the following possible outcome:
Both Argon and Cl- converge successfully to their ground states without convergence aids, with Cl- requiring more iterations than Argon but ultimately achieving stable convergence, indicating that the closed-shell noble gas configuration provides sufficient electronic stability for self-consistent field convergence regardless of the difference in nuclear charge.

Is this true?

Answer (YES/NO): NO